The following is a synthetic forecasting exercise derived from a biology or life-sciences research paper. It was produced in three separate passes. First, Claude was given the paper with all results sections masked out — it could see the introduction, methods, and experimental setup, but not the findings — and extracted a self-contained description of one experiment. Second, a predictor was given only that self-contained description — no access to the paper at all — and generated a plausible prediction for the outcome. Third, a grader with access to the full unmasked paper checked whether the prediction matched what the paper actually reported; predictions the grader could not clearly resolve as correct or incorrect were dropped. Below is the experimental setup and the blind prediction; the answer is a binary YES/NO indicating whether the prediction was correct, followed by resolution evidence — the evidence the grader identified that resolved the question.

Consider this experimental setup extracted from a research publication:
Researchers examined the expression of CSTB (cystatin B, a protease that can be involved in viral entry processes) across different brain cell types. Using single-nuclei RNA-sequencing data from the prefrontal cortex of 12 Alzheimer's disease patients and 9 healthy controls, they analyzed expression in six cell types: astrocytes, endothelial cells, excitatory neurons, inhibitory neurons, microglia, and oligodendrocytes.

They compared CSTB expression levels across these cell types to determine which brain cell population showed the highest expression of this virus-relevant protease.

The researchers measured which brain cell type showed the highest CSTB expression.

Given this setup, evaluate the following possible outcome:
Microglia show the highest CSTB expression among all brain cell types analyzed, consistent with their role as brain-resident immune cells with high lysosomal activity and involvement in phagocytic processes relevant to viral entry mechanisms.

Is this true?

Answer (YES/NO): YES